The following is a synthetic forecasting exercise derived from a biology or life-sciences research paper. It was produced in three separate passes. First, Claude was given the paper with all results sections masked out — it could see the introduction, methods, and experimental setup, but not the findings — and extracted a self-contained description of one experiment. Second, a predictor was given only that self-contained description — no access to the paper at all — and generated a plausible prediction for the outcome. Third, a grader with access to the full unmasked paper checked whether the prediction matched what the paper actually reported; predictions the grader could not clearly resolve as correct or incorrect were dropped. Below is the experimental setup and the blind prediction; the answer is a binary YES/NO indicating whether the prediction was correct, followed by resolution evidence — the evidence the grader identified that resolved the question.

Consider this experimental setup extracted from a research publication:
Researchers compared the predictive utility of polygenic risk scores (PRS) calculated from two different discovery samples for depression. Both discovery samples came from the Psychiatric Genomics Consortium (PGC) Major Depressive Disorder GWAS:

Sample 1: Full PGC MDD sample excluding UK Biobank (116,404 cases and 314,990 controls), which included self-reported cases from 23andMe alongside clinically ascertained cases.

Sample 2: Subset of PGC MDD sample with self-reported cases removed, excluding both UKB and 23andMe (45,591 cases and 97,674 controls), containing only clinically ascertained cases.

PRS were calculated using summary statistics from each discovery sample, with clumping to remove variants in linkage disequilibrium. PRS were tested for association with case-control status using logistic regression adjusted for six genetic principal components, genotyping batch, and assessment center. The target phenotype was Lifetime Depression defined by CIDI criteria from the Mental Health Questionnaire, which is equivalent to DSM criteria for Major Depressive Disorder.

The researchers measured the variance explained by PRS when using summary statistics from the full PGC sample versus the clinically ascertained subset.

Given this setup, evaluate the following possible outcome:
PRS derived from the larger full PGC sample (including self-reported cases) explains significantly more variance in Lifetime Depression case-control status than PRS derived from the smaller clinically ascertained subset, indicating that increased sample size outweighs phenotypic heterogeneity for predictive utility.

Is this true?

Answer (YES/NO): YES